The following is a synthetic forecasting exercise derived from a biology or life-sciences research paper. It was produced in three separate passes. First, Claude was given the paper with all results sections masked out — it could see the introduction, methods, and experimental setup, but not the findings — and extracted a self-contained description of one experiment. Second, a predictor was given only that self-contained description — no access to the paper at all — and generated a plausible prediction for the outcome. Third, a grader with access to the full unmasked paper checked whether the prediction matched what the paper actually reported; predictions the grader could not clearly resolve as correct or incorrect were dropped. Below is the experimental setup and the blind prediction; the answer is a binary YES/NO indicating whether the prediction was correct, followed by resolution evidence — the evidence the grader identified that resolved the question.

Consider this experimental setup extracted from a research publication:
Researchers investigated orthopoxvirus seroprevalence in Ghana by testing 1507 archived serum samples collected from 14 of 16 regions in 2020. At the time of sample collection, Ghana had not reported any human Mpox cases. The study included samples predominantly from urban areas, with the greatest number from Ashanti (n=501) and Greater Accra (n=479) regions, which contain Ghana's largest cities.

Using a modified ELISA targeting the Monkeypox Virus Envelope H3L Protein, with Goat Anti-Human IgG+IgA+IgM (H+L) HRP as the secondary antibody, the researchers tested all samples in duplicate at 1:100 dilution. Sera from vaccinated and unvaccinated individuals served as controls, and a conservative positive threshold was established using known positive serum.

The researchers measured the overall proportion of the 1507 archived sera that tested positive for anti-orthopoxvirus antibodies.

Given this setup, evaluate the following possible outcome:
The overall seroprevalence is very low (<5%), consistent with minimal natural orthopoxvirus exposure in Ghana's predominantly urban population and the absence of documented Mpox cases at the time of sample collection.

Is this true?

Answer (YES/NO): NO